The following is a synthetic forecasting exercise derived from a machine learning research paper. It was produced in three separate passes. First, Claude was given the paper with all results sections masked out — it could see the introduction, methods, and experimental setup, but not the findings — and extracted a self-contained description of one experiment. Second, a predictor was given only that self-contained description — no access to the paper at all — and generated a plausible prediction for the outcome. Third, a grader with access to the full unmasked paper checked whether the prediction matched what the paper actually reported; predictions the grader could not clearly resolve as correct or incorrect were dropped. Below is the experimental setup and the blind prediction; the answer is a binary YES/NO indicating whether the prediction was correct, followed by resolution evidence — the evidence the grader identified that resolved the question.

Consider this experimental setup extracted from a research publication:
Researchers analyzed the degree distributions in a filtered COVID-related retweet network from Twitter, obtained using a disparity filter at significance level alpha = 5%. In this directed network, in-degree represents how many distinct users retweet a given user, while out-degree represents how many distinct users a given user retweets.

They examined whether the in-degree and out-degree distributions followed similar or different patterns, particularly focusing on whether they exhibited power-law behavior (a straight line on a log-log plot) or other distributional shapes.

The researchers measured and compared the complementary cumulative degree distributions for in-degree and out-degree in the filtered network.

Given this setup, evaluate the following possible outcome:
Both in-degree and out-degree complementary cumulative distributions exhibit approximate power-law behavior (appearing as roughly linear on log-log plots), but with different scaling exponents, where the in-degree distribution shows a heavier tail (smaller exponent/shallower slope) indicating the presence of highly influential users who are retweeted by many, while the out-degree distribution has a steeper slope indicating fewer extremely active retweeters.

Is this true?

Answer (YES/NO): NO